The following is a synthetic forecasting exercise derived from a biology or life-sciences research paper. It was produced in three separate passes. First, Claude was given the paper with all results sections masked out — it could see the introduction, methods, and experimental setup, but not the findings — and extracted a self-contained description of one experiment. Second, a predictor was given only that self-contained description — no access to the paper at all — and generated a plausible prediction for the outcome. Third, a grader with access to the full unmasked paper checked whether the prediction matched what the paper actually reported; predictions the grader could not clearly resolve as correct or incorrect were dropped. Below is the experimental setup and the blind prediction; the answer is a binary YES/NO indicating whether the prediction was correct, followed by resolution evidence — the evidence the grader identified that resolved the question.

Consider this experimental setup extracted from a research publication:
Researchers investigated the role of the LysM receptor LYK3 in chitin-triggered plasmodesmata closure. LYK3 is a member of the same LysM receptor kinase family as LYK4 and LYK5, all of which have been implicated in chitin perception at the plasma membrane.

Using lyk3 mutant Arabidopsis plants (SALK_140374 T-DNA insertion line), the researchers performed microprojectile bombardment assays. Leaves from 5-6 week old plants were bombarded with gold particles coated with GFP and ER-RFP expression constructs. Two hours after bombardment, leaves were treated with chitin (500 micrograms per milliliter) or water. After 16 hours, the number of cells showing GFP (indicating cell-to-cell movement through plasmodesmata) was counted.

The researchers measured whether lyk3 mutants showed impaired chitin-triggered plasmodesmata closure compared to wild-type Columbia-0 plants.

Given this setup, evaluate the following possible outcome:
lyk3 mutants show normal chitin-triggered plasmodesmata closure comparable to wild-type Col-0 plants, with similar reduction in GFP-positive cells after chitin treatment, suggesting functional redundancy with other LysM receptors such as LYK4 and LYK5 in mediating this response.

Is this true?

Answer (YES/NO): YES